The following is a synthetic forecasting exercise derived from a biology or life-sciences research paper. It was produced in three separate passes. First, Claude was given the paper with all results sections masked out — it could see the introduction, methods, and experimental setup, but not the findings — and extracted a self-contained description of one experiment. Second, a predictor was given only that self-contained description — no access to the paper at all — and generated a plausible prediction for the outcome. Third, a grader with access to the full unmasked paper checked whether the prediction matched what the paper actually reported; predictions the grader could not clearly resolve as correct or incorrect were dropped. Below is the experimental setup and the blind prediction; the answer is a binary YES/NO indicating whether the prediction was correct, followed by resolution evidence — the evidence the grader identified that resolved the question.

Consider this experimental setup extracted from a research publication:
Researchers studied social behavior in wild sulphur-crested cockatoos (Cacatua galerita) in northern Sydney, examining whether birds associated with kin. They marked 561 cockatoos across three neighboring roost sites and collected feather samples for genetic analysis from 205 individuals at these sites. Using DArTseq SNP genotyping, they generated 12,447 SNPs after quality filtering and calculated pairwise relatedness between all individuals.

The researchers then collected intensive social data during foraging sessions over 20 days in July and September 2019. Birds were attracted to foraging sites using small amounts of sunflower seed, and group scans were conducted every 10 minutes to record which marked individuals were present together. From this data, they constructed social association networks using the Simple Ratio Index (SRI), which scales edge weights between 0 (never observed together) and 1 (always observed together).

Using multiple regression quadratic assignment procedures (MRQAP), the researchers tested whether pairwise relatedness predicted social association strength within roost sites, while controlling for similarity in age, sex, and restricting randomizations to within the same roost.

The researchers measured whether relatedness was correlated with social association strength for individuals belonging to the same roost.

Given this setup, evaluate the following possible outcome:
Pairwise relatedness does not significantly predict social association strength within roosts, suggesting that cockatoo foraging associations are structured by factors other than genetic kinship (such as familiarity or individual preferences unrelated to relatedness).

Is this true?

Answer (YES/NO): NO